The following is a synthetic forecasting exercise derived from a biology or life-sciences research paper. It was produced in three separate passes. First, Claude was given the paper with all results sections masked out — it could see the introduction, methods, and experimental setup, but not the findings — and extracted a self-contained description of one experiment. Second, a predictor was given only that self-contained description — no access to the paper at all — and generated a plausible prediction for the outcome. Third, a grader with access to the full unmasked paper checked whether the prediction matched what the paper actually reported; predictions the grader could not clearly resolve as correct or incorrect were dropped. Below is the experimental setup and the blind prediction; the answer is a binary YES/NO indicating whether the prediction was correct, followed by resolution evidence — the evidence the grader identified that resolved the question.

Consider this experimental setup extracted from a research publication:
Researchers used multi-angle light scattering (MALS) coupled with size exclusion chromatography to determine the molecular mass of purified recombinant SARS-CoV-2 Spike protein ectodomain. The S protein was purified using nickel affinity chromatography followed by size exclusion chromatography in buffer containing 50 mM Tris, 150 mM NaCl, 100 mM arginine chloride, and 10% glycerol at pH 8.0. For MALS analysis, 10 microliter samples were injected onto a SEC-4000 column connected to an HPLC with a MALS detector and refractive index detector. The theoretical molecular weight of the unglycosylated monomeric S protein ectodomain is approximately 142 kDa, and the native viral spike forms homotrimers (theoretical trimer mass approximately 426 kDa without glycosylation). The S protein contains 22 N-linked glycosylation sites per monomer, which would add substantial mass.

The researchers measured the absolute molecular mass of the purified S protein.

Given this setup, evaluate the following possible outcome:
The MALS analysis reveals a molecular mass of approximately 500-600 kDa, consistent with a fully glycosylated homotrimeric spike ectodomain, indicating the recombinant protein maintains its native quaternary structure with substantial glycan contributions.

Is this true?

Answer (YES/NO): NO